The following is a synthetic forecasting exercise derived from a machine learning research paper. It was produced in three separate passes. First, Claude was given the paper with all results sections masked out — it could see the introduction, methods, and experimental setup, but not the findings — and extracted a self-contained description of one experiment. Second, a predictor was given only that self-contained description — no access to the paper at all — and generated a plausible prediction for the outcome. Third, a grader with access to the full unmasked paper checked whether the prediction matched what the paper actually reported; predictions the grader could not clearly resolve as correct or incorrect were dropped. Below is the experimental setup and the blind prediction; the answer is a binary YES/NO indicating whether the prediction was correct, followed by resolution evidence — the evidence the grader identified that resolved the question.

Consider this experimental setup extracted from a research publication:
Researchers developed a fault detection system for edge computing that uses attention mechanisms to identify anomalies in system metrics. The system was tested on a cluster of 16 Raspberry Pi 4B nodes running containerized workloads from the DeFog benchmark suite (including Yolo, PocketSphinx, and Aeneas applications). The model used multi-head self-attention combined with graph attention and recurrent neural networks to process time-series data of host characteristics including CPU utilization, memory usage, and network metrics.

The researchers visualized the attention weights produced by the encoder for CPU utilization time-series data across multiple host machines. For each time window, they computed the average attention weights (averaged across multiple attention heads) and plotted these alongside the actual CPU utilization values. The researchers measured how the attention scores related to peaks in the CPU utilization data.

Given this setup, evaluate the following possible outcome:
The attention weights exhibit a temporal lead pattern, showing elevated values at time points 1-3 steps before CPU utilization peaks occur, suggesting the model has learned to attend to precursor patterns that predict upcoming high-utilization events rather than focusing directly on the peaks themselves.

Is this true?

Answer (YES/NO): NO